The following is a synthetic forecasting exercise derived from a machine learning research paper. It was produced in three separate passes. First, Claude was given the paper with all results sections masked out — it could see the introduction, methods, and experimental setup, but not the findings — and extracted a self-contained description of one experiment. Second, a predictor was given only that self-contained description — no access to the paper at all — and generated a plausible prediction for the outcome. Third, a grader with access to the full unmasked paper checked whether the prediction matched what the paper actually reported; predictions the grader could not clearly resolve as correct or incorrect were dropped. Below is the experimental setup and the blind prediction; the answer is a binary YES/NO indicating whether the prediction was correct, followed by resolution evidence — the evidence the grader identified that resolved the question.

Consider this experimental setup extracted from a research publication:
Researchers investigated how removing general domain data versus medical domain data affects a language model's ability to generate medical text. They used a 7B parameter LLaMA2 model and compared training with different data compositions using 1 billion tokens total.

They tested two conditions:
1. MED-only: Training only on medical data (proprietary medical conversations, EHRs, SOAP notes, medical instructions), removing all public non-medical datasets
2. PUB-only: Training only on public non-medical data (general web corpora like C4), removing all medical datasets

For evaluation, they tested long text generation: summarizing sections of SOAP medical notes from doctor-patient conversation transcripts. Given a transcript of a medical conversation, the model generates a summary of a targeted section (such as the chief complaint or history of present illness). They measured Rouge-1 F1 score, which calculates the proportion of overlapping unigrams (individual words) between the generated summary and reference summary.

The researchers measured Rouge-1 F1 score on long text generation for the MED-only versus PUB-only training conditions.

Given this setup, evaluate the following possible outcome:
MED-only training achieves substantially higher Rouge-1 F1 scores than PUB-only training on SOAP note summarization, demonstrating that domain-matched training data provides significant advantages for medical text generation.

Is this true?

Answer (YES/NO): NO